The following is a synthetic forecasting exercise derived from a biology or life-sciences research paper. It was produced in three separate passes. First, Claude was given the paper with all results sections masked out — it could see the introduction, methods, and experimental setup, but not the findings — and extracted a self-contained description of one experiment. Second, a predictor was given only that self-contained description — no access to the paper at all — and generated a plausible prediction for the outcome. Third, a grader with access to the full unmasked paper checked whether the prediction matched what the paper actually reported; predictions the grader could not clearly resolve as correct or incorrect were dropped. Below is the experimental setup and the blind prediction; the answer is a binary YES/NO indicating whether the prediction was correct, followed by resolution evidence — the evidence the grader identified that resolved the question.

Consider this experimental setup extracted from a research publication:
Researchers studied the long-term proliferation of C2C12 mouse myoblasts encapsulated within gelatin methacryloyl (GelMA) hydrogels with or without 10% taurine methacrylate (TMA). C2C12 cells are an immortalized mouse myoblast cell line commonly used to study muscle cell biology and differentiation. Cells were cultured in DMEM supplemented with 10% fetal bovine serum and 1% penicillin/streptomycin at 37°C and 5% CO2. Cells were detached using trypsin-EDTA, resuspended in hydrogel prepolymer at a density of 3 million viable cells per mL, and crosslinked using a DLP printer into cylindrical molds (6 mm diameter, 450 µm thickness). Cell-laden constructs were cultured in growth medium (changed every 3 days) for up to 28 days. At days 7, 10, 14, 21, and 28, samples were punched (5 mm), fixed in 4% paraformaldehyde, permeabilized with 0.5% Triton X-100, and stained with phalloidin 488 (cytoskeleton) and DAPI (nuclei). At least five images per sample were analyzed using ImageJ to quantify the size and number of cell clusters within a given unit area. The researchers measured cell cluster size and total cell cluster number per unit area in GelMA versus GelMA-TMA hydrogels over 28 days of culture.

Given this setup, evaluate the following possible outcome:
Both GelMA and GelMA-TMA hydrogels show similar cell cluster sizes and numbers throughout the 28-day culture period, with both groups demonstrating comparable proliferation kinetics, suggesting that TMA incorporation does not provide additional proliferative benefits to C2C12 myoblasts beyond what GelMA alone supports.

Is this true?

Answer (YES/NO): NO